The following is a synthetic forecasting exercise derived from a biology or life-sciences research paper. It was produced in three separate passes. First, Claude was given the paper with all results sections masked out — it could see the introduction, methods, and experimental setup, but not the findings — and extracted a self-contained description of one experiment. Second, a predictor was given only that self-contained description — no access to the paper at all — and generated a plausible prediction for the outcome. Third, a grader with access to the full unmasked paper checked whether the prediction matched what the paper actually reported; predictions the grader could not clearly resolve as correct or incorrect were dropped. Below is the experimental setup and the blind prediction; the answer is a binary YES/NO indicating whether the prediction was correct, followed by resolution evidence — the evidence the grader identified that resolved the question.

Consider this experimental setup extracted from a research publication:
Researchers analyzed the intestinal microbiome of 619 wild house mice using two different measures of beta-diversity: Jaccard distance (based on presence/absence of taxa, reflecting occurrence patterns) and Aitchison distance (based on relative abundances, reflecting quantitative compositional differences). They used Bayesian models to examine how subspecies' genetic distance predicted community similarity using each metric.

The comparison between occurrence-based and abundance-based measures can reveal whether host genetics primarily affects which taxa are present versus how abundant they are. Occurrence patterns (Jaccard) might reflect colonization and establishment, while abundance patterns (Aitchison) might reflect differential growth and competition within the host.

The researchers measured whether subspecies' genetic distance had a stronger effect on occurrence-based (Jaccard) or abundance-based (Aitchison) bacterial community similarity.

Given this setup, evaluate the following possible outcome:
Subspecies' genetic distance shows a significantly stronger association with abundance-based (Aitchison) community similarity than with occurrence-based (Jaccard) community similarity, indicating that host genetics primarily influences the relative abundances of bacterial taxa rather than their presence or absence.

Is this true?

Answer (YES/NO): NO